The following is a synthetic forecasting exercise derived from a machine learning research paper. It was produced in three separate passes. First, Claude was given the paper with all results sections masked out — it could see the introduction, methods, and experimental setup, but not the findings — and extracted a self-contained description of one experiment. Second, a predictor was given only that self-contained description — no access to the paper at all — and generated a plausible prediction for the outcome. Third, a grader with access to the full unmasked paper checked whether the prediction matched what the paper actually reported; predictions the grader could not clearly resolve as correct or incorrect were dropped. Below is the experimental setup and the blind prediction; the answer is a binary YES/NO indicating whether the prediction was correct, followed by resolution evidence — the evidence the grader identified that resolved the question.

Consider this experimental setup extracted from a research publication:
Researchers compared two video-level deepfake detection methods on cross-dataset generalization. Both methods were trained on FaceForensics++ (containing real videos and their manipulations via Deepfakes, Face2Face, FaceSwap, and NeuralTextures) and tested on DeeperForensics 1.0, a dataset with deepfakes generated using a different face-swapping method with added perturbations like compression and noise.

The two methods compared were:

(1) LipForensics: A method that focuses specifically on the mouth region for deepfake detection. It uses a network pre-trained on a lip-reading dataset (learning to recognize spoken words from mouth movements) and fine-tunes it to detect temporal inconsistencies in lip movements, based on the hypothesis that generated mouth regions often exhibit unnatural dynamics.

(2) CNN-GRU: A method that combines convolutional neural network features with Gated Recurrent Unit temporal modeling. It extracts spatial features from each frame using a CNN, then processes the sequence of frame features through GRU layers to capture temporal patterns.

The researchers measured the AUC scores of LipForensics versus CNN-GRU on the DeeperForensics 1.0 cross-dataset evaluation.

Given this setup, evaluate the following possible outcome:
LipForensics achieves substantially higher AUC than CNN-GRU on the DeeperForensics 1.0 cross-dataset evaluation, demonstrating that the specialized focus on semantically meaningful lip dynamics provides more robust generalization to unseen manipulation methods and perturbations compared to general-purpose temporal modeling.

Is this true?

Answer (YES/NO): YES